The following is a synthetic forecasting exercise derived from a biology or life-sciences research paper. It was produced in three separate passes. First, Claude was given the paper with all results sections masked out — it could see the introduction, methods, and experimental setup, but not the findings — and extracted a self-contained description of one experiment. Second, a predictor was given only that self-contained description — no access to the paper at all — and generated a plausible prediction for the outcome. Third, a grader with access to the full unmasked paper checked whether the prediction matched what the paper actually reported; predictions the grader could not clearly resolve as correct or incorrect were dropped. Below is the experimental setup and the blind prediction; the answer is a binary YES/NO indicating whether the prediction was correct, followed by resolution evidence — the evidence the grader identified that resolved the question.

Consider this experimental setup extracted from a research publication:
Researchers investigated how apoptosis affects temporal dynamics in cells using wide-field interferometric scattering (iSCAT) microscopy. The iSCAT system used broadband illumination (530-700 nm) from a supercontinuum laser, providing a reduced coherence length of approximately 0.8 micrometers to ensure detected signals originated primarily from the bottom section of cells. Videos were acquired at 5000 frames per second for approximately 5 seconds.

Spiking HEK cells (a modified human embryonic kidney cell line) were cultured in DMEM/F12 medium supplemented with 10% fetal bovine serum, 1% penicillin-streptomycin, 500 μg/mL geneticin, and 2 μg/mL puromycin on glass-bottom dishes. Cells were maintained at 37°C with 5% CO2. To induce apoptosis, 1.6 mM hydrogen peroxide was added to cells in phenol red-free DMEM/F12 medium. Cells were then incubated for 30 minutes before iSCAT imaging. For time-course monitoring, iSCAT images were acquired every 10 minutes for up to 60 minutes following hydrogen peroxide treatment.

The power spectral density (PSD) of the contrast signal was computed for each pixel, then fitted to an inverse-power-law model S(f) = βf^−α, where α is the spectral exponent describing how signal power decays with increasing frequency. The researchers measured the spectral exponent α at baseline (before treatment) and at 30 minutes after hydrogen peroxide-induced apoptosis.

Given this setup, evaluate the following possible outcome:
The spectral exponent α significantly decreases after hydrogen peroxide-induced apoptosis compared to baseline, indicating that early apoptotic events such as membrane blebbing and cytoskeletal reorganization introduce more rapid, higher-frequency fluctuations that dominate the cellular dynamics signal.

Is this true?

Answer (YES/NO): NO